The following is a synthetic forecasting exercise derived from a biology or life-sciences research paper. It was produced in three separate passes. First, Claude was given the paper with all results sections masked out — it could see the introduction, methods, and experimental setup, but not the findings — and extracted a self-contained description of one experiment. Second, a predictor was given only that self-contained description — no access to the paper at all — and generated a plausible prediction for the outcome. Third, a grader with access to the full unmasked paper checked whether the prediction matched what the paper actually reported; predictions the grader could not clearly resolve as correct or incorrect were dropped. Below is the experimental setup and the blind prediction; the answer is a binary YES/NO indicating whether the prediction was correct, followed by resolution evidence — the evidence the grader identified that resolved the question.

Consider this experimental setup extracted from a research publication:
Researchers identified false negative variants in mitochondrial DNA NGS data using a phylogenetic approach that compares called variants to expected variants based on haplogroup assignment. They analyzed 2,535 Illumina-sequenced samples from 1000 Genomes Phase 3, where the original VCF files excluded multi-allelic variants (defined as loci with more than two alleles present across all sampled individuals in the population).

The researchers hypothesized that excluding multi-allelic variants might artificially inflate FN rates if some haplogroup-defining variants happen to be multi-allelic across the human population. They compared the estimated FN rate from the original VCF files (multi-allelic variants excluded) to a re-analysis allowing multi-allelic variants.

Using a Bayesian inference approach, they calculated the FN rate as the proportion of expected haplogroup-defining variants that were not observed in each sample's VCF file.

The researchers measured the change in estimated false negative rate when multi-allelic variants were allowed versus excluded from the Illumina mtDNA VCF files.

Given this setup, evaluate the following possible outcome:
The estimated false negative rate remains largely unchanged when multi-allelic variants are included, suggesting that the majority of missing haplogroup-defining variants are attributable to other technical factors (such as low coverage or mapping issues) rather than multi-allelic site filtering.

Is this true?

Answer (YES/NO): NO